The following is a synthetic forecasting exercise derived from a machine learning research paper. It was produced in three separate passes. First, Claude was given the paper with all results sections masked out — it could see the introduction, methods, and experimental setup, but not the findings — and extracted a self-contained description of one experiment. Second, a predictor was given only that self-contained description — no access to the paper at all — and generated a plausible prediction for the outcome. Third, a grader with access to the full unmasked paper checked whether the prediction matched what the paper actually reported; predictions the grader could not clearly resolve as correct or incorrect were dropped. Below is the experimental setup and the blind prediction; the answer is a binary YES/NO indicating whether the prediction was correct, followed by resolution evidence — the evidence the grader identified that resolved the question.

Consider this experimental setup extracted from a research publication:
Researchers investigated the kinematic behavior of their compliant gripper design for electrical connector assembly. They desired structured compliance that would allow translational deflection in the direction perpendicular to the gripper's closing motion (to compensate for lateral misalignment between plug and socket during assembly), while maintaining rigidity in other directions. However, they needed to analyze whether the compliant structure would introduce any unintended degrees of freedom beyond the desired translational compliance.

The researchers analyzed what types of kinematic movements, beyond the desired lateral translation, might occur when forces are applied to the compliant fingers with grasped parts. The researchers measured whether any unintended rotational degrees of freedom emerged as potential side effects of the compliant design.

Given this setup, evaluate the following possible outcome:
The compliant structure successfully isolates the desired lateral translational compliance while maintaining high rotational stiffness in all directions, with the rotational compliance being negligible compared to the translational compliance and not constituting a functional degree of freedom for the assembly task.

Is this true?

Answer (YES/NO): NO